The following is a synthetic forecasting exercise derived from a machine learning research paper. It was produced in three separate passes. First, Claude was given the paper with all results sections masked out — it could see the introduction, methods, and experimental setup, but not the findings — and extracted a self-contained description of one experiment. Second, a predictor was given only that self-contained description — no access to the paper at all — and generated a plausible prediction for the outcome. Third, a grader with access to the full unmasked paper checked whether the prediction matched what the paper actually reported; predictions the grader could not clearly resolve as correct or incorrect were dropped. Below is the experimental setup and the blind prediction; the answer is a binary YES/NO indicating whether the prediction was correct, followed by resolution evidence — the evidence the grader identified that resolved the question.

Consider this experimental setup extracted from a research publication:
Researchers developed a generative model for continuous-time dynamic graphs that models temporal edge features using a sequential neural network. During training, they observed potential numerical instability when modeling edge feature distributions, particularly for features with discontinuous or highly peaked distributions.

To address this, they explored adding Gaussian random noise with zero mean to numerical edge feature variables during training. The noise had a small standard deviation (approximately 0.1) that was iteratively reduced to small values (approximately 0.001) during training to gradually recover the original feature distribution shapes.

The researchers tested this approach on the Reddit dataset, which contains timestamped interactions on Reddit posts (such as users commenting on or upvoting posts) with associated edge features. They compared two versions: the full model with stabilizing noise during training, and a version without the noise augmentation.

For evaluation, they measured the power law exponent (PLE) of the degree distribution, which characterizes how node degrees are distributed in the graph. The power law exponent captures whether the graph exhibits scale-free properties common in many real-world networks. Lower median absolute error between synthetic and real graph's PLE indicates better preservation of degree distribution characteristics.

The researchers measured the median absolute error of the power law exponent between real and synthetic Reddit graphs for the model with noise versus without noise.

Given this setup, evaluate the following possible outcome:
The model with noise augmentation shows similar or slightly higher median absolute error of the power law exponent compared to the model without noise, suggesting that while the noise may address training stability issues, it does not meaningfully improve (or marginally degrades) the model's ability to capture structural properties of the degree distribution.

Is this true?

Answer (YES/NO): NO